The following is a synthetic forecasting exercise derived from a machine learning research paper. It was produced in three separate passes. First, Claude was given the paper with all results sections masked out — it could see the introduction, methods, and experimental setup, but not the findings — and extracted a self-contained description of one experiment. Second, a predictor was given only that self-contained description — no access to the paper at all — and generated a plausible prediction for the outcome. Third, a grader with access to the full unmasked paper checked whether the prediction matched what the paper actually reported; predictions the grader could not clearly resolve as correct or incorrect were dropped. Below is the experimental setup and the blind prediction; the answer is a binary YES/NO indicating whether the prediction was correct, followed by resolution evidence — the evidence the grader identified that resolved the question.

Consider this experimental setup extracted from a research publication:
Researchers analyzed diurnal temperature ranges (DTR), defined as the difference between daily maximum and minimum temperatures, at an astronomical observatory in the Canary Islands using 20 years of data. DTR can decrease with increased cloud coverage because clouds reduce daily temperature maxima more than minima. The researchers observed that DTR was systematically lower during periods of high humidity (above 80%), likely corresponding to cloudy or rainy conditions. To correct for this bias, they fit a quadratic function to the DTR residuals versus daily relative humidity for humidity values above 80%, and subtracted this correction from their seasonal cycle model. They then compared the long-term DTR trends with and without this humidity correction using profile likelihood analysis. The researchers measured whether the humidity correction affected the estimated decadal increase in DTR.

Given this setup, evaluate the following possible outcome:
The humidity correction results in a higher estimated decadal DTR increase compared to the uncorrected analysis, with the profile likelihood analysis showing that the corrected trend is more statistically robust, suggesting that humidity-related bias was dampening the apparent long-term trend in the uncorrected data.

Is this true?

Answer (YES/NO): NO